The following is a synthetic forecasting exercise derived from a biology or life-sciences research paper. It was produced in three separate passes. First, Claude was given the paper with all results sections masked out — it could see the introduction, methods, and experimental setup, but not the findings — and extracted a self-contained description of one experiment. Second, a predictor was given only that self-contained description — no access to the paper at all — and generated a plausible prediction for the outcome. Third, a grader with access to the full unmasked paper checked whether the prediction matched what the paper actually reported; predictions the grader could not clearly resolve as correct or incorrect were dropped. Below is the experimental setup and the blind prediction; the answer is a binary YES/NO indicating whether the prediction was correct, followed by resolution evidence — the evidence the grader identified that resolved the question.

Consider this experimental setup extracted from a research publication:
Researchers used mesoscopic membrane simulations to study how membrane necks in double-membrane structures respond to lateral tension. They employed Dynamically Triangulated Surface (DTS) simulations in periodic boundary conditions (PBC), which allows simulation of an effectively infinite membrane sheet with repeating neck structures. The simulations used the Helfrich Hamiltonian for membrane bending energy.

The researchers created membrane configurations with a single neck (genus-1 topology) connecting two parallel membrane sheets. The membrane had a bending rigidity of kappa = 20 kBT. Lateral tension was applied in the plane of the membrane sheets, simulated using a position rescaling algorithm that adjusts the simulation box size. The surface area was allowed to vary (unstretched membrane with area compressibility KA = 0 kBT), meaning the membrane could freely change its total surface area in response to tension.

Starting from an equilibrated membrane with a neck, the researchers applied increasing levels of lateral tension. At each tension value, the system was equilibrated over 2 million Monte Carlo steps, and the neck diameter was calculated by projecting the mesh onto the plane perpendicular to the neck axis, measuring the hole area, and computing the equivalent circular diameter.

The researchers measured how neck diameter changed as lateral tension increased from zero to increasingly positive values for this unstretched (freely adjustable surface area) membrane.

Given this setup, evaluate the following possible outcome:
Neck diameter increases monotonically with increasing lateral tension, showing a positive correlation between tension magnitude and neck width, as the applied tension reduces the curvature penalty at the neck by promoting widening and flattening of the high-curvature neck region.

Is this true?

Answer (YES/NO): NO